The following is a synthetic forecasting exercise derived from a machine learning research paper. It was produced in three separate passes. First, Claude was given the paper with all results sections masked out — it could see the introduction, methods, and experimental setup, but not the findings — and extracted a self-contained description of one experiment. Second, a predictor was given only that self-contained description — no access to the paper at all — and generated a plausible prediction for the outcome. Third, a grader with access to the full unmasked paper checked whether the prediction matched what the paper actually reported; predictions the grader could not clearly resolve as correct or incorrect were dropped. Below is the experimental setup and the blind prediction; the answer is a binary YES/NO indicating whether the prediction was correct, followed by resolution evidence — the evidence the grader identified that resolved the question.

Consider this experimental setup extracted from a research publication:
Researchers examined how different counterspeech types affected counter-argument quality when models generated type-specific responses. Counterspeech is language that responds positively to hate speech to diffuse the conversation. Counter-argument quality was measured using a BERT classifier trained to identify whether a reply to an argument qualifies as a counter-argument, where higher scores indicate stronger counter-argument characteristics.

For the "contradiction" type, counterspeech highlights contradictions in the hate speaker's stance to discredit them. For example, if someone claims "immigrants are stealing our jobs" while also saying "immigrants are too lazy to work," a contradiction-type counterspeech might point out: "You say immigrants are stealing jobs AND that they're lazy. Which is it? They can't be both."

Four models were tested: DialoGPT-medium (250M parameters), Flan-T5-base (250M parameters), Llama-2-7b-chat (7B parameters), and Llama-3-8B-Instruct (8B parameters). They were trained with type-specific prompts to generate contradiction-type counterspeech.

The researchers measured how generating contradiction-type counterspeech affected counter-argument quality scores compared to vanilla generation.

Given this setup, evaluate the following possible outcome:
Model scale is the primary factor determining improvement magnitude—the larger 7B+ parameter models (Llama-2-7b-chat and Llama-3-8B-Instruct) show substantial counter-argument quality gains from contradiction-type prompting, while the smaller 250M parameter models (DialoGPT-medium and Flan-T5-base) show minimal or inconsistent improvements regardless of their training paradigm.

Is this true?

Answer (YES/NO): NO